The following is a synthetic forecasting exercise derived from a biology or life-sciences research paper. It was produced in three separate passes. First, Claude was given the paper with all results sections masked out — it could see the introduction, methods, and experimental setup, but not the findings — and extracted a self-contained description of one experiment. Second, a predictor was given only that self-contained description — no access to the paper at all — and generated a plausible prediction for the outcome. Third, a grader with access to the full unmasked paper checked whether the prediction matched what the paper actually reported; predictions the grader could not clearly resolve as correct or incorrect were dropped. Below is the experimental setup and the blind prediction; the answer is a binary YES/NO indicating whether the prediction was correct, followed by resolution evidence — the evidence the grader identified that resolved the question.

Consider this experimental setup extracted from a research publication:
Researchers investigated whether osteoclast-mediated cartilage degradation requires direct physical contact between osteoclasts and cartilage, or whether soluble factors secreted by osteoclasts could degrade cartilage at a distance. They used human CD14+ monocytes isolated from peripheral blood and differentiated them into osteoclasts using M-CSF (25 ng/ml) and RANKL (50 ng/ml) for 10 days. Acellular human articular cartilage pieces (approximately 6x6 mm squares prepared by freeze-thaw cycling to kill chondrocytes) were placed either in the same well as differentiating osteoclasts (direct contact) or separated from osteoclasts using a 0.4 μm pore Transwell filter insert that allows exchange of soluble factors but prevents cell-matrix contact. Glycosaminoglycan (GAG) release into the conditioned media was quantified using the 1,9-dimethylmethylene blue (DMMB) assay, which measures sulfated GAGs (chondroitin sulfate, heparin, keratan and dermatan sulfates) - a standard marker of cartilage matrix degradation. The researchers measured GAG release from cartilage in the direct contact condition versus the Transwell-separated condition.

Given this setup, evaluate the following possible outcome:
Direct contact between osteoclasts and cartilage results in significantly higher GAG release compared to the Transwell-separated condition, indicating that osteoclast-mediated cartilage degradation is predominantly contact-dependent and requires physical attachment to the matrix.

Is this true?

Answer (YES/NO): YES